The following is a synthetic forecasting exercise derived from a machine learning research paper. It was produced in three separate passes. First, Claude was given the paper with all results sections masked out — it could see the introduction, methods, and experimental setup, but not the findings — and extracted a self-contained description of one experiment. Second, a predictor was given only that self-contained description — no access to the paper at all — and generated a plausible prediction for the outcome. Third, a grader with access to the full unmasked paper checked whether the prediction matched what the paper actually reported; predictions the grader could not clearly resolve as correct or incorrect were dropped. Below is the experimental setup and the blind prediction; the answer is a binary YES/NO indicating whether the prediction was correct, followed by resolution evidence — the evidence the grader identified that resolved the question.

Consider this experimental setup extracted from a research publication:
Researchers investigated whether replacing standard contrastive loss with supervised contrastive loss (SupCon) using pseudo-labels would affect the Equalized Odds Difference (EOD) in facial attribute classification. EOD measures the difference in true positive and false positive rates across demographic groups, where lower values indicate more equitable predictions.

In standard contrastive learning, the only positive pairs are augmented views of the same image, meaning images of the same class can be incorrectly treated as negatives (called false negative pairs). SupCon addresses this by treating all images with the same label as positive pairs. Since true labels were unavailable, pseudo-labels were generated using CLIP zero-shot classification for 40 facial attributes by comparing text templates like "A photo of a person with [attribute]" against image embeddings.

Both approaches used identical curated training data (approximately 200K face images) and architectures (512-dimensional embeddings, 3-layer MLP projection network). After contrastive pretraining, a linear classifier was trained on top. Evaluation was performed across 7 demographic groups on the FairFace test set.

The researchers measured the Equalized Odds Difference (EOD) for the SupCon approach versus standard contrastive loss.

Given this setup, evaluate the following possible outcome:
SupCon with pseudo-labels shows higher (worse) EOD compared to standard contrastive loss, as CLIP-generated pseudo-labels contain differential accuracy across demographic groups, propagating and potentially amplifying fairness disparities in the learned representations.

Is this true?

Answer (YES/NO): NO